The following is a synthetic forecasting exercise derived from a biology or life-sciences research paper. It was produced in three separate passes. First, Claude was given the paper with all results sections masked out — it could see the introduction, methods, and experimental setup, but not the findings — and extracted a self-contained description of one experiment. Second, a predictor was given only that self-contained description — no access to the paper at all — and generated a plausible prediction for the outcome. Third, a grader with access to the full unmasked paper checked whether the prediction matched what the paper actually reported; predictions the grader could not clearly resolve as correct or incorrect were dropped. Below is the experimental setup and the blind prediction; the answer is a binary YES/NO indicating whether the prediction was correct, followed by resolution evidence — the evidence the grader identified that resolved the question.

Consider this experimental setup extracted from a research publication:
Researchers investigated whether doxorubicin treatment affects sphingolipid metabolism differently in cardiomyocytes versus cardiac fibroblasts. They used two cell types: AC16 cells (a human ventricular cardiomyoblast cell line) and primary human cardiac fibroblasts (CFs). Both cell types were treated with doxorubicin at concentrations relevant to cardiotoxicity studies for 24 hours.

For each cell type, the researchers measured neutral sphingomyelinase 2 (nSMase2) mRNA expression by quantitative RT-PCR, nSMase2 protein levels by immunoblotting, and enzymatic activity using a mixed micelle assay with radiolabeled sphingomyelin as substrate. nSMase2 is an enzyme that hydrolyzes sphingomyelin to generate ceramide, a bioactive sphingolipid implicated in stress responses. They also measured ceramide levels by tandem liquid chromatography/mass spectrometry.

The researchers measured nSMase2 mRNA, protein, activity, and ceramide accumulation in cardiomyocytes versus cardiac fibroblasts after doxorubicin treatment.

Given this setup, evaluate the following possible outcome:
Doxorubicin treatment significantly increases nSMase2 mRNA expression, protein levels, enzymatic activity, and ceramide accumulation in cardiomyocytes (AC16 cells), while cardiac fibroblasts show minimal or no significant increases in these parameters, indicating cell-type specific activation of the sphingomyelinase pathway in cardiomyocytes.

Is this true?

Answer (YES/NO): YES